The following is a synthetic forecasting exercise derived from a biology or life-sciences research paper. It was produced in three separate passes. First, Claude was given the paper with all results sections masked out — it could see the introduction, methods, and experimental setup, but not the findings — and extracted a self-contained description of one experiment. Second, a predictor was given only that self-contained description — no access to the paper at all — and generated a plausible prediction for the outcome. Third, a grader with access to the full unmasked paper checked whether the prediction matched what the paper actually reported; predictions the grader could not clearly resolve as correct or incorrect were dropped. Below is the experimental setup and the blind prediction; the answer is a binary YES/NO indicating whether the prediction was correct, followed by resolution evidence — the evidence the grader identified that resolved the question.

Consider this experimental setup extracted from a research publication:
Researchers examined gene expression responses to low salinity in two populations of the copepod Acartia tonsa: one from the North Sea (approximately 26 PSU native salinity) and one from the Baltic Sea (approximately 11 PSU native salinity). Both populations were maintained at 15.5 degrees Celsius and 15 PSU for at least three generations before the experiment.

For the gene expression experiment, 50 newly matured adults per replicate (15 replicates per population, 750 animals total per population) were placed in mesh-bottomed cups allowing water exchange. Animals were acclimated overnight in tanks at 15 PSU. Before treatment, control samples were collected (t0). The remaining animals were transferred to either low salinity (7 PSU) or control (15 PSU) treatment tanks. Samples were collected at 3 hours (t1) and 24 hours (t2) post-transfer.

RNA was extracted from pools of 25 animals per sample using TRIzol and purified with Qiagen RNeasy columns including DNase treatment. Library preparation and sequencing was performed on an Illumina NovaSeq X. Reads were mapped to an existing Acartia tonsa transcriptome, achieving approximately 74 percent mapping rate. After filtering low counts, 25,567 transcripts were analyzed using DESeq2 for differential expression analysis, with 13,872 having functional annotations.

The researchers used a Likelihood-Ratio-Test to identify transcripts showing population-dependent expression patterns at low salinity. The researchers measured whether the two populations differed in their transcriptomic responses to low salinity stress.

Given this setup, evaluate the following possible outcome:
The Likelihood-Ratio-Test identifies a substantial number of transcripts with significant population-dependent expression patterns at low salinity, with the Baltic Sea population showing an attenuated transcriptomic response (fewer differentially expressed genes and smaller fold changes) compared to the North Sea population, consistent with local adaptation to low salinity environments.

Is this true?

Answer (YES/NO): NO